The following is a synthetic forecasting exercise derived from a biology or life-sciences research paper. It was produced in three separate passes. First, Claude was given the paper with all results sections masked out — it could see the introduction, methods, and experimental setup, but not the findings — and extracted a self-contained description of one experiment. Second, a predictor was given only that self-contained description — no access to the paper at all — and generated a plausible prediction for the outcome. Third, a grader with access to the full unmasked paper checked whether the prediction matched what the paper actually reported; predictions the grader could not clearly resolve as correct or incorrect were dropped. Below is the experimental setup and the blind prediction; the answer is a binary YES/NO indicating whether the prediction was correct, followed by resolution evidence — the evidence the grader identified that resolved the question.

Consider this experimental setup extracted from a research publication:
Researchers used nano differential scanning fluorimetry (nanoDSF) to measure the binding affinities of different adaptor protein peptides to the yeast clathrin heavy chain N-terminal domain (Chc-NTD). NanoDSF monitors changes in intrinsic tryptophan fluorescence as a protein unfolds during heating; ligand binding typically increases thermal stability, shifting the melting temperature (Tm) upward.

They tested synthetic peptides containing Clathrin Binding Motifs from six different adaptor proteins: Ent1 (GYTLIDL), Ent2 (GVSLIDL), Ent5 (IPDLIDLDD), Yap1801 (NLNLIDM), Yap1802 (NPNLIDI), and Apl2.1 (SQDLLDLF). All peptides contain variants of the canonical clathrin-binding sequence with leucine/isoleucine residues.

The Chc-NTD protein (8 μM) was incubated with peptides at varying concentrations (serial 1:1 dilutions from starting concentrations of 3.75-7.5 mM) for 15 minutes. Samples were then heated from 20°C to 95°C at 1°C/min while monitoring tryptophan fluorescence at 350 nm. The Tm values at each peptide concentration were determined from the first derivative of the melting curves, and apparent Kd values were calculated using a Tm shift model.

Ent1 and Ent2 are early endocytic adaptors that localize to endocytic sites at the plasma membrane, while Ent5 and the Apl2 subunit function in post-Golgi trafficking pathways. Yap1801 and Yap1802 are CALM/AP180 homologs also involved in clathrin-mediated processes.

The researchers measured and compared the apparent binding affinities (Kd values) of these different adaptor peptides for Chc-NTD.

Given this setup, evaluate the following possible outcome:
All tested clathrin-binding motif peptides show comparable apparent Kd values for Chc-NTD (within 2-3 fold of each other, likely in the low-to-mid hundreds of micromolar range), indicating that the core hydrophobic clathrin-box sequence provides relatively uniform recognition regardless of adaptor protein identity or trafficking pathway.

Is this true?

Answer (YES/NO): NO